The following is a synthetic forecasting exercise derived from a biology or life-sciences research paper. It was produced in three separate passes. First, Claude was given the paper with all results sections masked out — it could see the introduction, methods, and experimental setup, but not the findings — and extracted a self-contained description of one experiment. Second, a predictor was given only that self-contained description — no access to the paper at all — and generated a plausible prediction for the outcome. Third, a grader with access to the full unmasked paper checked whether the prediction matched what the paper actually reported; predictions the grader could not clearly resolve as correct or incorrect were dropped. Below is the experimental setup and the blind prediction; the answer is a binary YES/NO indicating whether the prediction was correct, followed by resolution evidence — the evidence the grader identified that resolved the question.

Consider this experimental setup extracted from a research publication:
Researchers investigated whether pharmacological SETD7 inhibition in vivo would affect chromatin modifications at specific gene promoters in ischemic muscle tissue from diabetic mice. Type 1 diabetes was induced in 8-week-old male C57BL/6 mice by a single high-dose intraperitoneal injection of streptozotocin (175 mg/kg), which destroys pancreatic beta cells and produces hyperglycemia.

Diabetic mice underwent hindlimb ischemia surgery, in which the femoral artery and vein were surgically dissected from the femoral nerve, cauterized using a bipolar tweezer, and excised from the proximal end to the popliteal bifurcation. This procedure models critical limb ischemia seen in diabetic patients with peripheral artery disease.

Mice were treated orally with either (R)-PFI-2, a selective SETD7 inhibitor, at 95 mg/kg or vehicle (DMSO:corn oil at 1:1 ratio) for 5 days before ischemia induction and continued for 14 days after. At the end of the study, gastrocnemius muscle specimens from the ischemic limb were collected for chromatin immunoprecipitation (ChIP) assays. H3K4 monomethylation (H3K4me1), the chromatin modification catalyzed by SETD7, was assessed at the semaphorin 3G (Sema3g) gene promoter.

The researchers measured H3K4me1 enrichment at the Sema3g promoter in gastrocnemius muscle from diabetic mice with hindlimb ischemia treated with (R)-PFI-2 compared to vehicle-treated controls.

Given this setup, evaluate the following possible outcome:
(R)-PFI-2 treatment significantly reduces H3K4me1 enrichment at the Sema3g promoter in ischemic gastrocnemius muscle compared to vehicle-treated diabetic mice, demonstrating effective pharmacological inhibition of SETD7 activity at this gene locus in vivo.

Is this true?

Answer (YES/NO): YES